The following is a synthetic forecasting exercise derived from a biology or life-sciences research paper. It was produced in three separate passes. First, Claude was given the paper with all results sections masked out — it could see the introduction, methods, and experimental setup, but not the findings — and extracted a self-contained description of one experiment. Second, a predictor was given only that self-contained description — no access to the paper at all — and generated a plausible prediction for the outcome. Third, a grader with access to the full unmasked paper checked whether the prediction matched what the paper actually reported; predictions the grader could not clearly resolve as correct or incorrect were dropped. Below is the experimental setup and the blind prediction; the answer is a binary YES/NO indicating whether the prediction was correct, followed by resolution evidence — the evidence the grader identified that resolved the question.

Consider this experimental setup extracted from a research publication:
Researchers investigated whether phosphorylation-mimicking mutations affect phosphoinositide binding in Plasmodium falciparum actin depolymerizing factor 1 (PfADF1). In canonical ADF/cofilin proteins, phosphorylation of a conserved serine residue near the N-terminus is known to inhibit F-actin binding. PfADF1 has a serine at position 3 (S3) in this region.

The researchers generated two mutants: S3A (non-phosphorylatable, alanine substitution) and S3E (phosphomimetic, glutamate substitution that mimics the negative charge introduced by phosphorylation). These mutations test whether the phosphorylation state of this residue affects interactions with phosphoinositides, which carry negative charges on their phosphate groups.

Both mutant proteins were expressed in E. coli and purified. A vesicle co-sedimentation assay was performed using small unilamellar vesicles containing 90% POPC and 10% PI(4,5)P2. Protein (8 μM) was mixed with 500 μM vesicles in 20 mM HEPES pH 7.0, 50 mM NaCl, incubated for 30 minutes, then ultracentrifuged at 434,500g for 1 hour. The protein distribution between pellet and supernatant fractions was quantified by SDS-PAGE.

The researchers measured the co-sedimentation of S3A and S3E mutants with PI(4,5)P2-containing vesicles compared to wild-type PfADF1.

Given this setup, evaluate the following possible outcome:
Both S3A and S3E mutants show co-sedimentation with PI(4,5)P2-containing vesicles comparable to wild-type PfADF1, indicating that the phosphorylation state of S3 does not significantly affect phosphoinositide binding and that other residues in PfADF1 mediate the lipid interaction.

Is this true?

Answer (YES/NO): NO